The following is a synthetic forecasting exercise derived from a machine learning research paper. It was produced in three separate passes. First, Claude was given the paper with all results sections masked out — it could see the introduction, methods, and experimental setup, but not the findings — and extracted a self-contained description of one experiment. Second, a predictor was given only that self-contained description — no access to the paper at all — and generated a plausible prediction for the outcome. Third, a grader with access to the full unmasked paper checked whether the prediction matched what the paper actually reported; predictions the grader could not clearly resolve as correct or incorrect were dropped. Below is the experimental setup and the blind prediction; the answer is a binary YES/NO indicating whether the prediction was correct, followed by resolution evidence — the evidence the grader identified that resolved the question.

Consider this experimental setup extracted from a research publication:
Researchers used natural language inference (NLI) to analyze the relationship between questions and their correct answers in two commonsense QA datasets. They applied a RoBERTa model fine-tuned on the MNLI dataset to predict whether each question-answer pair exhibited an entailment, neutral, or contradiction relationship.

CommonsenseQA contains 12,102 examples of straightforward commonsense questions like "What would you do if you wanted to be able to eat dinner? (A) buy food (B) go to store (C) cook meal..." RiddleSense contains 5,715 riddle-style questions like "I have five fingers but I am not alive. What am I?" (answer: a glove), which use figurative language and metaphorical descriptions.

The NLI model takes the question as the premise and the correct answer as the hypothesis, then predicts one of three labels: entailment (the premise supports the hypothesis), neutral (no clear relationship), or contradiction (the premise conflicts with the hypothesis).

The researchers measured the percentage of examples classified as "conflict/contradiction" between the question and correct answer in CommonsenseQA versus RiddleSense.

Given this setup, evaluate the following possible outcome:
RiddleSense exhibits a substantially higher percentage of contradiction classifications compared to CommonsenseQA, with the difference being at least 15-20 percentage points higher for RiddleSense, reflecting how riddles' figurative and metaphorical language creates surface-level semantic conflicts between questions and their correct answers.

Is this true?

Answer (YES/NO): YES